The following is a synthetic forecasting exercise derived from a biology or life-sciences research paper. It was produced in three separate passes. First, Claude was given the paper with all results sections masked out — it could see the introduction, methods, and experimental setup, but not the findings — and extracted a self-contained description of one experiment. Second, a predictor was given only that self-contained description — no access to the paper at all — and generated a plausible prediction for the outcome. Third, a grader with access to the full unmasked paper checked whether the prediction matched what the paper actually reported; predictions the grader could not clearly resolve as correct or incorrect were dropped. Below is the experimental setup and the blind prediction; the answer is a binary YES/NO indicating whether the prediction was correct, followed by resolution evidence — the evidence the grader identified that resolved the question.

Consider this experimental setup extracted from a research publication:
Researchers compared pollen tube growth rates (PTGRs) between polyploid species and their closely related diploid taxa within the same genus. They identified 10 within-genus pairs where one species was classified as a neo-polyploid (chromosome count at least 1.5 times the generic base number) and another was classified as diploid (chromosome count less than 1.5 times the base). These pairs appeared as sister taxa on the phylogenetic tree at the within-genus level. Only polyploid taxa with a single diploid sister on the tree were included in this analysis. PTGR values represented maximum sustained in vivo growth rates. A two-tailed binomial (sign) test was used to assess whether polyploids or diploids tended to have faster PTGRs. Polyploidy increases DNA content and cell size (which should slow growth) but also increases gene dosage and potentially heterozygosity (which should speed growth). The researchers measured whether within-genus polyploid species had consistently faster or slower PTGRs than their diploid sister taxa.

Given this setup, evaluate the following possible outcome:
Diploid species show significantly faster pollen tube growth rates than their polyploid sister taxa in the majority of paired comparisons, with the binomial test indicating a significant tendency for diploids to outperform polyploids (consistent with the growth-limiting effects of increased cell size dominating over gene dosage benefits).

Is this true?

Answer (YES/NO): NO